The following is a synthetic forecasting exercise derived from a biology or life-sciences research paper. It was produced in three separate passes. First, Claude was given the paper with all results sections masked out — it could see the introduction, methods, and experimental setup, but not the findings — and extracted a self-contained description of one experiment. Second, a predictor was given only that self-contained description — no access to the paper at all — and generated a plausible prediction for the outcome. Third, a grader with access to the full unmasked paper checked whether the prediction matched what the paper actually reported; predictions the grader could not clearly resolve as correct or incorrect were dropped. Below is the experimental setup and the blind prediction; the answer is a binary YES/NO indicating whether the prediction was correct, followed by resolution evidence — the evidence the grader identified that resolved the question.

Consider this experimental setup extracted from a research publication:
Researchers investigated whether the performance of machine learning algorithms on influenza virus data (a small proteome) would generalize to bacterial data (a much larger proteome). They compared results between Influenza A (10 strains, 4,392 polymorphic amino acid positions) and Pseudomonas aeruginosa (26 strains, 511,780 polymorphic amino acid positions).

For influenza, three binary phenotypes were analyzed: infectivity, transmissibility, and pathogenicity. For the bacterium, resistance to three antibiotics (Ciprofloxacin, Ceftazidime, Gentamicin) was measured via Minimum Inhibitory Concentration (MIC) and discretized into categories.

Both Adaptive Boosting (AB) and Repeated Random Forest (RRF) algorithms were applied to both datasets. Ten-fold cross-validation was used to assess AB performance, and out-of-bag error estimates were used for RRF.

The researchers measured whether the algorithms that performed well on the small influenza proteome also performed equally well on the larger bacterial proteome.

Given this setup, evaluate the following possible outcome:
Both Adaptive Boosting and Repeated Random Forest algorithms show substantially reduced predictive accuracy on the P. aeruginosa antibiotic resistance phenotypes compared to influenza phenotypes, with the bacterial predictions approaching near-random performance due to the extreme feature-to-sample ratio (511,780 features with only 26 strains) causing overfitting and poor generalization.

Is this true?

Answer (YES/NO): NO